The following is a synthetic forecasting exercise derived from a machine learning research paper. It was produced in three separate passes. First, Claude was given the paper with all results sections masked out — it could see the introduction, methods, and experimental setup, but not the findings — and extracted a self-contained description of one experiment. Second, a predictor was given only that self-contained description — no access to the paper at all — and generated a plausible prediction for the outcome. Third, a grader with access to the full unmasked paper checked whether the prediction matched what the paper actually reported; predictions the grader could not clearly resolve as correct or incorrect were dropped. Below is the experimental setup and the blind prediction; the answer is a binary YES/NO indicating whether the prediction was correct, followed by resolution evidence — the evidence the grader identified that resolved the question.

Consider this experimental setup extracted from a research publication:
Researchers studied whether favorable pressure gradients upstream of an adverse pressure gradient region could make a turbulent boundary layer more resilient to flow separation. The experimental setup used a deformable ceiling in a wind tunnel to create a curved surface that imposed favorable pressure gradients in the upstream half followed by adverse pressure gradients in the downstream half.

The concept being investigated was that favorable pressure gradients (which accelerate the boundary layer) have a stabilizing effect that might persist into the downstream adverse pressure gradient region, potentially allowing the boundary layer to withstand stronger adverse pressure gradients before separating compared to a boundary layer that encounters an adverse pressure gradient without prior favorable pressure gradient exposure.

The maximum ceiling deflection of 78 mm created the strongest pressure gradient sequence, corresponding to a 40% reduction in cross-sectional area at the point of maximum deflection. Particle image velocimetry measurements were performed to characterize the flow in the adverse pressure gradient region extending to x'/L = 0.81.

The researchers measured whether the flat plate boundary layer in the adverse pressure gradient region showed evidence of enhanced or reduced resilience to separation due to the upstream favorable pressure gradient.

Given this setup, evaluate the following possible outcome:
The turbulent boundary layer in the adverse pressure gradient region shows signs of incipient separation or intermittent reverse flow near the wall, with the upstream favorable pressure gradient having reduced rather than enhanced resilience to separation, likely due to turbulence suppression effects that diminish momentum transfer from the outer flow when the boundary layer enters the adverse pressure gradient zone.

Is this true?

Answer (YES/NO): NO